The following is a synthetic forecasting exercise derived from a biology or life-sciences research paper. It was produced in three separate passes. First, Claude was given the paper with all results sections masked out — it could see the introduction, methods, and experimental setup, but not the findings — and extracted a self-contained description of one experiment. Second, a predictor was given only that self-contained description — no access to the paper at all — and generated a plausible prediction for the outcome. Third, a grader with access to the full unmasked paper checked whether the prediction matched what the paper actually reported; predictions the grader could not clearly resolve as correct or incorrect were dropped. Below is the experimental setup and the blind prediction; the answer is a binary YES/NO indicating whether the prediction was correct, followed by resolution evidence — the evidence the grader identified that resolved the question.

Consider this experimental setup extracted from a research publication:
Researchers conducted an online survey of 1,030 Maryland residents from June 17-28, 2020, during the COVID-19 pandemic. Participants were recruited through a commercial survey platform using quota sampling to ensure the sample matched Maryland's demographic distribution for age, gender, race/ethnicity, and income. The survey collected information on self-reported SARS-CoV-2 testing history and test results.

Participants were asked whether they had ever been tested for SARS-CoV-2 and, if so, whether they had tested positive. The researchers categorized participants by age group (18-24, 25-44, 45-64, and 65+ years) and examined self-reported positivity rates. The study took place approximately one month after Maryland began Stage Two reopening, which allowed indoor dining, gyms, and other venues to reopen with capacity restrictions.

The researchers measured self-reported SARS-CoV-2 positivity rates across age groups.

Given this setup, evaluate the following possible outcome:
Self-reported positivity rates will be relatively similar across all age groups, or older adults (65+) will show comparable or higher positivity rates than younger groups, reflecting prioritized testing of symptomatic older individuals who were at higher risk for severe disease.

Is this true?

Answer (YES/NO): NO